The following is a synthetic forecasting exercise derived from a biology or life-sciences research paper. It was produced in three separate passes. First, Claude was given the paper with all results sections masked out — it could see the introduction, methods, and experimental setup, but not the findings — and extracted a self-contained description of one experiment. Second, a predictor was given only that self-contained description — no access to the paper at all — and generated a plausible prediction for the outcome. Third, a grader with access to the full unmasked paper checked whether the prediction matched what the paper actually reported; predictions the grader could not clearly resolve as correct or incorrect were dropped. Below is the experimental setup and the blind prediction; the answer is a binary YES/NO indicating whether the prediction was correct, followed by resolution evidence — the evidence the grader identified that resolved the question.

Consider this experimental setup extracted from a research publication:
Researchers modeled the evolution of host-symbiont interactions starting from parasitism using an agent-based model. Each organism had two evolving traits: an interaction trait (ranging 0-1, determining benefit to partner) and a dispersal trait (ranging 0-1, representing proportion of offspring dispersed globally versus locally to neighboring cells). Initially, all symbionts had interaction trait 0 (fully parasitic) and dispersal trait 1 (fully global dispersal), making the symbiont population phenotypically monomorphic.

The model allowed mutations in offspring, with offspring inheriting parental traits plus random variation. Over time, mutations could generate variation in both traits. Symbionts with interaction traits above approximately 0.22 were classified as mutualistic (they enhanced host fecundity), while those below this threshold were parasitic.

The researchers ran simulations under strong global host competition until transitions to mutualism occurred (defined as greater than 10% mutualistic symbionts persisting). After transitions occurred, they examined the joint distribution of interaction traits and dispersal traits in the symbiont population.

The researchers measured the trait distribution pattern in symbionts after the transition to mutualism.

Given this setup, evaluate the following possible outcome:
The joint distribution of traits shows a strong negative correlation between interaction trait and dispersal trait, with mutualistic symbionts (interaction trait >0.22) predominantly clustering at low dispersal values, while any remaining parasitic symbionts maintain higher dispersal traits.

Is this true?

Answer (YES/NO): NO